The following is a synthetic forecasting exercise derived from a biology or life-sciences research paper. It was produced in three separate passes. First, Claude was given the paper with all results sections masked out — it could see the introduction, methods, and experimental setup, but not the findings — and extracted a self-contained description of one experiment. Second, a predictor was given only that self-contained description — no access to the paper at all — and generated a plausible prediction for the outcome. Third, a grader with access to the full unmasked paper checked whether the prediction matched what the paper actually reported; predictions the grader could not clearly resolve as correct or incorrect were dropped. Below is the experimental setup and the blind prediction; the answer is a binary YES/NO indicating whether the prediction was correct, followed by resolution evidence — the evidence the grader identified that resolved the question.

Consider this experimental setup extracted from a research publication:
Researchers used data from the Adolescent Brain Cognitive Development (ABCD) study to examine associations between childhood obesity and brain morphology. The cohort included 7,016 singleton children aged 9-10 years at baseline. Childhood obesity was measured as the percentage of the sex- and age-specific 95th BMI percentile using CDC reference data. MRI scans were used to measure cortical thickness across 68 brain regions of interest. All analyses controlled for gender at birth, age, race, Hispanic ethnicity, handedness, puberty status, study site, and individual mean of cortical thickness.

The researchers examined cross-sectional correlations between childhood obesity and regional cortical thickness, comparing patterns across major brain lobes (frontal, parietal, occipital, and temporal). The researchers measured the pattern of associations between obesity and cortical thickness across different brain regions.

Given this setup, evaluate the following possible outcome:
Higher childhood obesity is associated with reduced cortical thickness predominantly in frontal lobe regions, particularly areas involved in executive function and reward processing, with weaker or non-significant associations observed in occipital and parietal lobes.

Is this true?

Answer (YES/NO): NO